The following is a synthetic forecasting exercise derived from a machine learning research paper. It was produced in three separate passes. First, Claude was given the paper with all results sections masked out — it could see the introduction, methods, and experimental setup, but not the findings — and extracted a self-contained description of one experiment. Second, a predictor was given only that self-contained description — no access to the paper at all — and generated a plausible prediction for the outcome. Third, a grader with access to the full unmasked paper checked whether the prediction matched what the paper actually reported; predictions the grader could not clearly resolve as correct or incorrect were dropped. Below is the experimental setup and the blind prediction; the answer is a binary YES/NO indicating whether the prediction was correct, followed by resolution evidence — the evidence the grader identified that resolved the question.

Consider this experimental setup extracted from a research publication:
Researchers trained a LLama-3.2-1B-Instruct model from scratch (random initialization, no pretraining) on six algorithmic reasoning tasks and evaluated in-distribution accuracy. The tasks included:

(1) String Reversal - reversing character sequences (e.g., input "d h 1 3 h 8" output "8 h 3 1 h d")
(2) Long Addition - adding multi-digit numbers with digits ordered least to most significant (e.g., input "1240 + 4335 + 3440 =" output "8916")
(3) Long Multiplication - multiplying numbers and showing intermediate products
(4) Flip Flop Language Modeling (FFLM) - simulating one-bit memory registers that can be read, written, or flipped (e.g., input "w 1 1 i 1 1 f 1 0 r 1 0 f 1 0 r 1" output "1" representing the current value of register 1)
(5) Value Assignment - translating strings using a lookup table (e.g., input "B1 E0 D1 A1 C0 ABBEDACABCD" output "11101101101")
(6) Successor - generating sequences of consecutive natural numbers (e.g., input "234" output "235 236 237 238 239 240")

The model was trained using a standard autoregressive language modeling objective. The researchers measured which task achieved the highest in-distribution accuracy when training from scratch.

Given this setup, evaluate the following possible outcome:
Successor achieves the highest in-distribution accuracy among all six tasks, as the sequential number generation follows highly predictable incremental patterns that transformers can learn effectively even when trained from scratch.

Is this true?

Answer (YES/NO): YES